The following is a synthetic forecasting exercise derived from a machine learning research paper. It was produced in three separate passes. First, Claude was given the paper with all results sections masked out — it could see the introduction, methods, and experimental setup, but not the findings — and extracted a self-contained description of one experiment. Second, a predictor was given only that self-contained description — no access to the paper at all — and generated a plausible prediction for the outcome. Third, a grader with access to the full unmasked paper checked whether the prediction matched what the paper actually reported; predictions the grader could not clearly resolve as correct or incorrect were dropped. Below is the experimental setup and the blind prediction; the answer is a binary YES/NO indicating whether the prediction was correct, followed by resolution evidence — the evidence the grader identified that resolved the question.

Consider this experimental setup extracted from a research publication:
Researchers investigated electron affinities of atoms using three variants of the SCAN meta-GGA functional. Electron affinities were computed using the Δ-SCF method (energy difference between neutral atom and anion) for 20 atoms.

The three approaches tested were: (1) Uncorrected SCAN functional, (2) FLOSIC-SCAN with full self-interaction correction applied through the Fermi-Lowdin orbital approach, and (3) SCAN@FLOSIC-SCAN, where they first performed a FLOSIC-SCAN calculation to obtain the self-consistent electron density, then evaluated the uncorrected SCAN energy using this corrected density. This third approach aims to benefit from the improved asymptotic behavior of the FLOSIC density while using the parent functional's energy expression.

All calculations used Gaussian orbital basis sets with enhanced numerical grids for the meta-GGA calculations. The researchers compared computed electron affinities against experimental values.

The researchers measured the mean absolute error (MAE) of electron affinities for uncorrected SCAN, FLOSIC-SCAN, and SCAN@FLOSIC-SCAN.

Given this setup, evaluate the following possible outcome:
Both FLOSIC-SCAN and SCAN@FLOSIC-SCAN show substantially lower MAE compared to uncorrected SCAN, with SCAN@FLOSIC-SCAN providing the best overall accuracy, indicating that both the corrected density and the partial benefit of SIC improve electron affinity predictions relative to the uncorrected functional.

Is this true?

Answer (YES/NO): NO